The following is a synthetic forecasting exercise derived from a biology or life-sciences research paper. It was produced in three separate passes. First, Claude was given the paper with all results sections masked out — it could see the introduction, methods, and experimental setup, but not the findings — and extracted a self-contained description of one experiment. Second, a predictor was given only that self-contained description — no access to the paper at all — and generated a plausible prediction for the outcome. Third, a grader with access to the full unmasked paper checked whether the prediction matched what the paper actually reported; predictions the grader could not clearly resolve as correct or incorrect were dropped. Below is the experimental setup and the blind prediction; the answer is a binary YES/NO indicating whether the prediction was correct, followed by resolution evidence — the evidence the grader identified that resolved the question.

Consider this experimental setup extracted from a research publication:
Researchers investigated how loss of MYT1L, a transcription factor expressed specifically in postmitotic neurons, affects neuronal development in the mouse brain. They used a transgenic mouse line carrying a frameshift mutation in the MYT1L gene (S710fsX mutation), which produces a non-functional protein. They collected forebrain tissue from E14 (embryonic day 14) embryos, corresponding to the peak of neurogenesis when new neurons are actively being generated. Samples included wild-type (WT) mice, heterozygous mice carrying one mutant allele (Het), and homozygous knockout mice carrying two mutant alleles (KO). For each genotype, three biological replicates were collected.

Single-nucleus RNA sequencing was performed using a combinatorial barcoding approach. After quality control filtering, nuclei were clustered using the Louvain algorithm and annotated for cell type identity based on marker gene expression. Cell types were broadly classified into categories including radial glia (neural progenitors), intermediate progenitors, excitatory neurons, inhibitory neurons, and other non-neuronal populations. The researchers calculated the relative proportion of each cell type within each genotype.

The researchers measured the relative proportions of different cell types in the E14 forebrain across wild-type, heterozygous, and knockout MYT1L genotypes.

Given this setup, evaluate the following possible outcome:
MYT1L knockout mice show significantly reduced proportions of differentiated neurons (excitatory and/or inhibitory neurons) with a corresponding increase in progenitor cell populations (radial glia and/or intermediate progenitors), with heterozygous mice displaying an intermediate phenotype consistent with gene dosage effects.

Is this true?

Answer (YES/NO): NO